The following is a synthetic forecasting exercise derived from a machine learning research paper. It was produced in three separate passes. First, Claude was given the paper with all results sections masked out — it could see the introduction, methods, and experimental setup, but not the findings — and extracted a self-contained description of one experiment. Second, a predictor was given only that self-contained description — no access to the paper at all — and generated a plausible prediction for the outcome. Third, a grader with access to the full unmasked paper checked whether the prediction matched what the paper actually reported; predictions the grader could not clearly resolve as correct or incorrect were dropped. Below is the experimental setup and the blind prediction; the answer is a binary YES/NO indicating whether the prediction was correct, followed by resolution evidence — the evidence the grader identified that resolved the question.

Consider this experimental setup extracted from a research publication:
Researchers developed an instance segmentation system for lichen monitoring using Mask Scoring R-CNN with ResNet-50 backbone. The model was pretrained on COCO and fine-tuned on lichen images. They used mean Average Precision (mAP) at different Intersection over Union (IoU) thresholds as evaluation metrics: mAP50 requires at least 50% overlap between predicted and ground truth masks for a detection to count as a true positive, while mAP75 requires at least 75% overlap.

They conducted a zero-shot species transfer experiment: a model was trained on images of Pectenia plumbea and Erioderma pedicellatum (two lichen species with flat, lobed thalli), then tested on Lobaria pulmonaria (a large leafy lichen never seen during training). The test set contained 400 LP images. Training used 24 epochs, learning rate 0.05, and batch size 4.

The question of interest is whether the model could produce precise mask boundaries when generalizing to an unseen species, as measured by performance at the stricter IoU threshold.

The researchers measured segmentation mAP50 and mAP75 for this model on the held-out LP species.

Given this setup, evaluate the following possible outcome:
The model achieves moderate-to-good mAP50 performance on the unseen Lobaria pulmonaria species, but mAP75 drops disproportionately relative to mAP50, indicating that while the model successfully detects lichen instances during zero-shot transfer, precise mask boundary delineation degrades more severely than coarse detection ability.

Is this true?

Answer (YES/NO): NO